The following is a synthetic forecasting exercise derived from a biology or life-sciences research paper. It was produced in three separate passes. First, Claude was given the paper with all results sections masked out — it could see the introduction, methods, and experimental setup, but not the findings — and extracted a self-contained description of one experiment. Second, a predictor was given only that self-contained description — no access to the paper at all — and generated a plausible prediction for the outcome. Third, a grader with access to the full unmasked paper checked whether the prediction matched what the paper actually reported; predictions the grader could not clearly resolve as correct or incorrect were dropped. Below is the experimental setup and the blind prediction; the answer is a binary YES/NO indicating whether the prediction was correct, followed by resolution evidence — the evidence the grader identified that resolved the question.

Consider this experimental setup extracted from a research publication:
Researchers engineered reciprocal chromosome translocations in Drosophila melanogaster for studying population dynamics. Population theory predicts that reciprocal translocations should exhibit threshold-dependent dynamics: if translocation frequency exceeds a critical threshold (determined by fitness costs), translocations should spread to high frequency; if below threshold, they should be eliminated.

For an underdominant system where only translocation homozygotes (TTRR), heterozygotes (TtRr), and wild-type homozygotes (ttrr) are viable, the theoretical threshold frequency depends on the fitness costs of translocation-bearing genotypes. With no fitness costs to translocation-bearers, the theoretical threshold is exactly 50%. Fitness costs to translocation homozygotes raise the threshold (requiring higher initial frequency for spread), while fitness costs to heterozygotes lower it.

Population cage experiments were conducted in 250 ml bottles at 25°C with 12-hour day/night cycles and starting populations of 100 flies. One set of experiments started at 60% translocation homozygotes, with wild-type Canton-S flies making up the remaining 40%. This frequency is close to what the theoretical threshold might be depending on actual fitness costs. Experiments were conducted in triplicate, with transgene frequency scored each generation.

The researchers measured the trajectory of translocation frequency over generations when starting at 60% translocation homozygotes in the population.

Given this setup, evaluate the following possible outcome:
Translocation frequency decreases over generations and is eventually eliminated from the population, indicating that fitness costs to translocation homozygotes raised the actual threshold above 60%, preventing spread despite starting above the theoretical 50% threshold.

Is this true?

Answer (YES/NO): NO